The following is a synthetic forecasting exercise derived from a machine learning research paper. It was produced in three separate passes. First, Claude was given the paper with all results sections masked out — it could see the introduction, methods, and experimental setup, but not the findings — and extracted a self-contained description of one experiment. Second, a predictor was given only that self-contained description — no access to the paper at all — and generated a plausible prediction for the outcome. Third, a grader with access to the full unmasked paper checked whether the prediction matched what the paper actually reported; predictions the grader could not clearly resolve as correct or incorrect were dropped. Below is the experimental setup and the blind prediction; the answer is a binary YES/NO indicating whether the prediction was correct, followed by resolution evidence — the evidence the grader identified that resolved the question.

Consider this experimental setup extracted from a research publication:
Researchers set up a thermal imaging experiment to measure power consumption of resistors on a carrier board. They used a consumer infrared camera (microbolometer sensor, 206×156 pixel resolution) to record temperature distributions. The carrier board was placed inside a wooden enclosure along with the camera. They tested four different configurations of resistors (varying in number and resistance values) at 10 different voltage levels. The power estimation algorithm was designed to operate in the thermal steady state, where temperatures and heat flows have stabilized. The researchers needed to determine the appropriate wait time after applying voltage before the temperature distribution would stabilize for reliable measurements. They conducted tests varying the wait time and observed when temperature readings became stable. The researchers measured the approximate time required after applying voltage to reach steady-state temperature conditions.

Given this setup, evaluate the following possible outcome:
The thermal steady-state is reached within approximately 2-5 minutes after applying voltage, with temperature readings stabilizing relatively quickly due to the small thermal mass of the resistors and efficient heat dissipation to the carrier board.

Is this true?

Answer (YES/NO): YES